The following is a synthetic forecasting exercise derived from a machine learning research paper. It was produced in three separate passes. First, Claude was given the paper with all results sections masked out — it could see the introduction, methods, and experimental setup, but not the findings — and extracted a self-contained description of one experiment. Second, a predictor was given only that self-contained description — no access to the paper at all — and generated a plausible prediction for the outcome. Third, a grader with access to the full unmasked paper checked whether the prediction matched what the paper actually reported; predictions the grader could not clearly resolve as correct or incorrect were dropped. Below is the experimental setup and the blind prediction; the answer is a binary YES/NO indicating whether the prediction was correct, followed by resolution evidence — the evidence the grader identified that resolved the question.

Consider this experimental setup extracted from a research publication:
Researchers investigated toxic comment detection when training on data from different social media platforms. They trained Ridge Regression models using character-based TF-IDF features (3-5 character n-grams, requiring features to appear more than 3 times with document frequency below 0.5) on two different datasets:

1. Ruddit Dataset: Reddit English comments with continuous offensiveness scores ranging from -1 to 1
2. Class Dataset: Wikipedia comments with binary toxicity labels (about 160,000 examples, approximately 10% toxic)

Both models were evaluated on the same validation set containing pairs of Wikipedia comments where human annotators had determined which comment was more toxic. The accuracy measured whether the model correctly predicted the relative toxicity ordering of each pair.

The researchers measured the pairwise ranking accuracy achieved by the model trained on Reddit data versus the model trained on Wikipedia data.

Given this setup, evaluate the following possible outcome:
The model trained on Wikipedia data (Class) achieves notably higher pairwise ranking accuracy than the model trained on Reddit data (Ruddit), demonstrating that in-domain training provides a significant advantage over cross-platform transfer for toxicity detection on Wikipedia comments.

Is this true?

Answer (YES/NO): YES